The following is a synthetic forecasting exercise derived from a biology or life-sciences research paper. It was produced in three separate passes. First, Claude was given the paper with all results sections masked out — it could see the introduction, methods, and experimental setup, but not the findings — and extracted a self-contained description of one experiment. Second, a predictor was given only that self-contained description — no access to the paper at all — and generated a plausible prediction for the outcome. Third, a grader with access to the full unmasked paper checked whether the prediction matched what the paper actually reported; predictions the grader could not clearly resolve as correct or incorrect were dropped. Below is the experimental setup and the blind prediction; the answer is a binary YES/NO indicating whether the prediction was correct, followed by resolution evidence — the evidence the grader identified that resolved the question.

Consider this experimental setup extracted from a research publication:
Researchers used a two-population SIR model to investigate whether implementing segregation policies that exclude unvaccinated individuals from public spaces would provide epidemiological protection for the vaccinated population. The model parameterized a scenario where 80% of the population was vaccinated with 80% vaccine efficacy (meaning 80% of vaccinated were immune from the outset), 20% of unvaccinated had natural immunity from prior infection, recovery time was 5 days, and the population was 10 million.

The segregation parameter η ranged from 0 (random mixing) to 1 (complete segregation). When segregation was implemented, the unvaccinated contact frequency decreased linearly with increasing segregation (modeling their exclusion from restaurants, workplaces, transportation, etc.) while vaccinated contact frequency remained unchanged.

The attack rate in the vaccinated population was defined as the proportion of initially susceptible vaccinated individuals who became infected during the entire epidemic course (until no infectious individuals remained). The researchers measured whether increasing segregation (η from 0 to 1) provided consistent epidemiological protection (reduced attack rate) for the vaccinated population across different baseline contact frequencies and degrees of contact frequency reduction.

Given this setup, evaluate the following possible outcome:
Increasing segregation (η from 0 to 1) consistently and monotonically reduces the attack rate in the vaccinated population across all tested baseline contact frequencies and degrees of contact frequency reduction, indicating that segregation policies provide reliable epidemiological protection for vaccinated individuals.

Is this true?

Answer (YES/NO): NO